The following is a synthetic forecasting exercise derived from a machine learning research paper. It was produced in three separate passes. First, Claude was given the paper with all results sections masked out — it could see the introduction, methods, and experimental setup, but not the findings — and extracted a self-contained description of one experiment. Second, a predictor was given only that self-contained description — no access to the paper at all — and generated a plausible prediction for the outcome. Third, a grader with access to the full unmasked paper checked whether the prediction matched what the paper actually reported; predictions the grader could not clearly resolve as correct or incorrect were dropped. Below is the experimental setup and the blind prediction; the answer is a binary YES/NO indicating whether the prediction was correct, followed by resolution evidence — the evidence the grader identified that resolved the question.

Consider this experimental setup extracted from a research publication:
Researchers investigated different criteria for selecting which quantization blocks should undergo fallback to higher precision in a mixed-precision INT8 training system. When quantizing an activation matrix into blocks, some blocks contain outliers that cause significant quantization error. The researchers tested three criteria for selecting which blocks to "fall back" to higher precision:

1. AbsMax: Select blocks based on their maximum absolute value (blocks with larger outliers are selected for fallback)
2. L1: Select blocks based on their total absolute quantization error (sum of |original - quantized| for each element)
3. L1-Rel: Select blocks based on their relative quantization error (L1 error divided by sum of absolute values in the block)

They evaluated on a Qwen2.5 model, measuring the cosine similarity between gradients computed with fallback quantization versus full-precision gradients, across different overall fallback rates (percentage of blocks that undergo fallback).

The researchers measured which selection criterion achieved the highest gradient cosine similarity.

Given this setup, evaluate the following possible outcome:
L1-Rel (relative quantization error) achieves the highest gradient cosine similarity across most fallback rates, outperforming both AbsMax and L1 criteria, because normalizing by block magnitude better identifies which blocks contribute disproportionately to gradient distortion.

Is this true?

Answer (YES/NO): NO